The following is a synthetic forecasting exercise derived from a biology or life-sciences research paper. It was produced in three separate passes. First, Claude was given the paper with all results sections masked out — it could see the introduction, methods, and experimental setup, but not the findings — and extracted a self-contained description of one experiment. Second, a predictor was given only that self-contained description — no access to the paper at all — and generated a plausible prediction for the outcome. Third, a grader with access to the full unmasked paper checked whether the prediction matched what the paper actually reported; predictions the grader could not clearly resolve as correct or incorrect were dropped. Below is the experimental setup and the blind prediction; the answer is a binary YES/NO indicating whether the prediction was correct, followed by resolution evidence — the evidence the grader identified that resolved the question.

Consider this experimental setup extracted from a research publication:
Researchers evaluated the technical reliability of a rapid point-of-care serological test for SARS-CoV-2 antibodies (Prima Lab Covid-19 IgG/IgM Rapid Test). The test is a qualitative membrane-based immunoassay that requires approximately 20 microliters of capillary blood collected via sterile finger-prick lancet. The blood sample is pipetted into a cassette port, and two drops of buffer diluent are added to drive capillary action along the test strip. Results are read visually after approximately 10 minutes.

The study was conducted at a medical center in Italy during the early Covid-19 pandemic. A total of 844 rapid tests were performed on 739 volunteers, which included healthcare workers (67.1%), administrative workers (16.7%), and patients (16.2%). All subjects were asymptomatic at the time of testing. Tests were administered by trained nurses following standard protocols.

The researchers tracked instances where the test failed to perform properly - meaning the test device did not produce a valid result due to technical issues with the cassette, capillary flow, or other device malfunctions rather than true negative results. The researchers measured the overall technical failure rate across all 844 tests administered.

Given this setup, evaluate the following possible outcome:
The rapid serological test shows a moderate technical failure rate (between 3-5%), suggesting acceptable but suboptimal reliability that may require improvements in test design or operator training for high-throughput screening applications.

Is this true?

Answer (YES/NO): NO